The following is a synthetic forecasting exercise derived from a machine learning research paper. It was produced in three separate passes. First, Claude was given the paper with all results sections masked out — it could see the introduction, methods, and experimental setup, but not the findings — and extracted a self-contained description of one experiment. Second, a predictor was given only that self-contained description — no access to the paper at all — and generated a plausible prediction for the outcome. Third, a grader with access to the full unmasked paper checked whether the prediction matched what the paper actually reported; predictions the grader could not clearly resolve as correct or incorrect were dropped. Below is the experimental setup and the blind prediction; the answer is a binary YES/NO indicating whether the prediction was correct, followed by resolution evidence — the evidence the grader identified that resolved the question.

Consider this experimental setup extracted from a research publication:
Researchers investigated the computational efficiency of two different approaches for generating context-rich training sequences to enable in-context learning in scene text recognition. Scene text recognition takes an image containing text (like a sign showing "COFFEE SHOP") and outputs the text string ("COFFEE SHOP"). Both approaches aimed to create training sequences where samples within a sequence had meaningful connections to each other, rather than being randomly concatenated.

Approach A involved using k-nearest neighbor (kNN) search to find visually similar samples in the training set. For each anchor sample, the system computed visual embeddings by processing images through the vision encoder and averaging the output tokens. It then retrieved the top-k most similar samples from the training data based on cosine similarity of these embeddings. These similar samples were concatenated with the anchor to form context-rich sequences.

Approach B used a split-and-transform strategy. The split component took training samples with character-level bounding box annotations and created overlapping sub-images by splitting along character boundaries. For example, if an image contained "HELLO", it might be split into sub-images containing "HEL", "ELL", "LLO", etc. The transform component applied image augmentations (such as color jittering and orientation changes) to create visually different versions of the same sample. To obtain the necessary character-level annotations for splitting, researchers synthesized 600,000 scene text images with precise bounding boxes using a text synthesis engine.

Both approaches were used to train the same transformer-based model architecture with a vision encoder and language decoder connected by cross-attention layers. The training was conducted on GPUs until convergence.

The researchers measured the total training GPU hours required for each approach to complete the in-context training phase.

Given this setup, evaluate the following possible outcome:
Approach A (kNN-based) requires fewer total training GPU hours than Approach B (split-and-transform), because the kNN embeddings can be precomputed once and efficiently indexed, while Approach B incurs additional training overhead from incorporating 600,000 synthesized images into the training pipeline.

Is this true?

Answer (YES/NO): NO